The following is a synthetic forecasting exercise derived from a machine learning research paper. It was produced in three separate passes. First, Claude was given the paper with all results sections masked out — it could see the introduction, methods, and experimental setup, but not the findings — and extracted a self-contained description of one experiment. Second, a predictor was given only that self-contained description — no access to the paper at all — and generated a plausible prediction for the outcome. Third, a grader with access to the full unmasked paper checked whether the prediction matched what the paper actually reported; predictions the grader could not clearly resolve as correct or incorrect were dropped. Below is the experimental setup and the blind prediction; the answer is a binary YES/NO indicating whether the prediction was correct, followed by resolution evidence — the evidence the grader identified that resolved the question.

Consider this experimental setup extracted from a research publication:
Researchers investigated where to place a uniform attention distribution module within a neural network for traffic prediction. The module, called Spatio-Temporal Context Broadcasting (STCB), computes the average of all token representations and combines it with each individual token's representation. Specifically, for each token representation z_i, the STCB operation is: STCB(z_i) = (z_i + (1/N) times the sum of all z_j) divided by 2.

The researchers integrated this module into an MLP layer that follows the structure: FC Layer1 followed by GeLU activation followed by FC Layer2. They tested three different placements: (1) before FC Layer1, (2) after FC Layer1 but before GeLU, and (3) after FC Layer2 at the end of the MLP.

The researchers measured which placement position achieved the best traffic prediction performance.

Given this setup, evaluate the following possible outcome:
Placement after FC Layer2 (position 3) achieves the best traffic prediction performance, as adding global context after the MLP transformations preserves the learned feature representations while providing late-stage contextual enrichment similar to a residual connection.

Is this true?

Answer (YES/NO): YES